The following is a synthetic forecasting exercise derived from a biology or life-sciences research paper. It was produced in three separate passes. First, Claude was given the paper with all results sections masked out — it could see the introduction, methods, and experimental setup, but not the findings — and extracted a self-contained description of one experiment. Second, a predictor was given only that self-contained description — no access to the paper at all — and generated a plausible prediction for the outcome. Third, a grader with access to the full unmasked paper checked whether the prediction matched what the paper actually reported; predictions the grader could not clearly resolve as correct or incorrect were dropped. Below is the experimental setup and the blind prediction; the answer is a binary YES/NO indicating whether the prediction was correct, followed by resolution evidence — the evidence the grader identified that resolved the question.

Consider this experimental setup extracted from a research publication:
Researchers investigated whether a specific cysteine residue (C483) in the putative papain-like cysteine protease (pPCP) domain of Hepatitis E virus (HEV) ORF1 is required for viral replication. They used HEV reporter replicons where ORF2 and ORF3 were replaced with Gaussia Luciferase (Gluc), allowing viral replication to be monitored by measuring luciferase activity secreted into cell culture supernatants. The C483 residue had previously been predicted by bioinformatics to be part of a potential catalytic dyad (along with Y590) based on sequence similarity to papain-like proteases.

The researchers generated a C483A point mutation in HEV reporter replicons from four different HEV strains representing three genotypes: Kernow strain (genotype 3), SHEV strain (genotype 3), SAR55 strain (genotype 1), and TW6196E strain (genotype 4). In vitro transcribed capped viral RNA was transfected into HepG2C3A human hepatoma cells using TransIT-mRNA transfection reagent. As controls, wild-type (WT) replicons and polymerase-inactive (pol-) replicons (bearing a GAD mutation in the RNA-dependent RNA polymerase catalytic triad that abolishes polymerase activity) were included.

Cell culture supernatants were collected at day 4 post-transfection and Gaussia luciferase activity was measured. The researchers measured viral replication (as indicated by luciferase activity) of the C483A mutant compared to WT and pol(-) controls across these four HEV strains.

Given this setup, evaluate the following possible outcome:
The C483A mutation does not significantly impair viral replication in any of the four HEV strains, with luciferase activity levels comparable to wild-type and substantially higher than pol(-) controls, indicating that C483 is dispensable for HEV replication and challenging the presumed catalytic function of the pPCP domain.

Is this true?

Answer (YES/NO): NO